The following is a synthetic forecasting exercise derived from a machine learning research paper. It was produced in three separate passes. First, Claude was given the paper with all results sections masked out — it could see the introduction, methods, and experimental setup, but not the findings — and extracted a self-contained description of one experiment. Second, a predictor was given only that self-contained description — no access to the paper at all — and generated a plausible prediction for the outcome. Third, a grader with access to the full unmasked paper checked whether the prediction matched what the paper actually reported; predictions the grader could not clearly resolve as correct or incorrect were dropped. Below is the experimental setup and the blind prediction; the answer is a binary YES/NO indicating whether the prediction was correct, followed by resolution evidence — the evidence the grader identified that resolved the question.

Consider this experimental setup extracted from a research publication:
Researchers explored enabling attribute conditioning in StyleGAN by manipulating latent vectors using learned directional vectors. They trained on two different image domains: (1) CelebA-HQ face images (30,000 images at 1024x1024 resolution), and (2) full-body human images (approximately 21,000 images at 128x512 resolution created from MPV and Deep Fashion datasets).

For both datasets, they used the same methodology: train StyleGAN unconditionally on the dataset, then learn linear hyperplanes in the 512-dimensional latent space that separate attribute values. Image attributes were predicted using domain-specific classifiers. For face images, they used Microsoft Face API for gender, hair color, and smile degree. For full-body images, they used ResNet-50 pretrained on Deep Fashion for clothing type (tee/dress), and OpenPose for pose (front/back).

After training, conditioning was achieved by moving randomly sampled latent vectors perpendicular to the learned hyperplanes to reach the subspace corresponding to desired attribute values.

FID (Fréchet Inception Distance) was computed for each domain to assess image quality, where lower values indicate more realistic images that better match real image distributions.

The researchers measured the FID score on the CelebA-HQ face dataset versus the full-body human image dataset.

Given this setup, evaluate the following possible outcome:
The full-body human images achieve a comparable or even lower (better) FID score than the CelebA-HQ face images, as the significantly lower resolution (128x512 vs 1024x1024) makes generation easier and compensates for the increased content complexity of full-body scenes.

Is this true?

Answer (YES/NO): NO